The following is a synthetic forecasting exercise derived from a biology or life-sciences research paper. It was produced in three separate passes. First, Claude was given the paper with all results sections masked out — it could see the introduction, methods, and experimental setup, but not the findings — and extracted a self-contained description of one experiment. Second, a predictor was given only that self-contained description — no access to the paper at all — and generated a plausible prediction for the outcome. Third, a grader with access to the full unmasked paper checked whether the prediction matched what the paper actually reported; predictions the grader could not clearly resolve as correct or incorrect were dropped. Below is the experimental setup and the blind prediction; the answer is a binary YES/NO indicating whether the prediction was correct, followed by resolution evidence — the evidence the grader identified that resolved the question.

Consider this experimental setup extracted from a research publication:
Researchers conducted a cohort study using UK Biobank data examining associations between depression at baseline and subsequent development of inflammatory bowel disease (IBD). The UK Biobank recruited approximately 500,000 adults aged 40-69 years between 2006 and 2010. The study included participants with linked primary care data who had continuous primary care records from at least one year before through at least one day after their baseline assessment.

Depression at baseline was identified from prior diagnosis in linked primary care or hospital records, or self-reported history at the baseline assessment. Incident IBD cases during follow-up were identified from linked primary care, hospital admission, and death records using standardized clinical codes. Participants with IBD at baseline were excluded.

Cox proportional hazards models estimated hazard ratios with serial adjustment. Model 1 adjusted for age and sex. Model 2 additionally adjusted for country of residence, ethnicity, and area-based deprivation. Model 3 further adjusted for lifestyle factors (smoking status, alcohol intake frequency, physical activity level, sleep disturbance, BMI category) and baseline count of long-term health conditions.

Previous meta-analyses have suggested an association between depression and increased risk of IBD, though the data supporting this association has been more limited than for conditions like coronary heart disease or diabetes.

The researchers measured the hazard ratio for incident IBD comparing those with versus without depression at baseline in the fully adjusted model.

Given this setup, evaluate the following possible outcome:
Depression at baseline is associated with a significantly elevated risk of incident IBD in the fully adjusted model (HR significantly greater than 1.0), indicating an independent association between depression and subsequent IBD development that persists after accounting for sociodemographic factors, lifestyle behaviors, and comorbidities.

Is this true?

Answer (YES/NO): NO